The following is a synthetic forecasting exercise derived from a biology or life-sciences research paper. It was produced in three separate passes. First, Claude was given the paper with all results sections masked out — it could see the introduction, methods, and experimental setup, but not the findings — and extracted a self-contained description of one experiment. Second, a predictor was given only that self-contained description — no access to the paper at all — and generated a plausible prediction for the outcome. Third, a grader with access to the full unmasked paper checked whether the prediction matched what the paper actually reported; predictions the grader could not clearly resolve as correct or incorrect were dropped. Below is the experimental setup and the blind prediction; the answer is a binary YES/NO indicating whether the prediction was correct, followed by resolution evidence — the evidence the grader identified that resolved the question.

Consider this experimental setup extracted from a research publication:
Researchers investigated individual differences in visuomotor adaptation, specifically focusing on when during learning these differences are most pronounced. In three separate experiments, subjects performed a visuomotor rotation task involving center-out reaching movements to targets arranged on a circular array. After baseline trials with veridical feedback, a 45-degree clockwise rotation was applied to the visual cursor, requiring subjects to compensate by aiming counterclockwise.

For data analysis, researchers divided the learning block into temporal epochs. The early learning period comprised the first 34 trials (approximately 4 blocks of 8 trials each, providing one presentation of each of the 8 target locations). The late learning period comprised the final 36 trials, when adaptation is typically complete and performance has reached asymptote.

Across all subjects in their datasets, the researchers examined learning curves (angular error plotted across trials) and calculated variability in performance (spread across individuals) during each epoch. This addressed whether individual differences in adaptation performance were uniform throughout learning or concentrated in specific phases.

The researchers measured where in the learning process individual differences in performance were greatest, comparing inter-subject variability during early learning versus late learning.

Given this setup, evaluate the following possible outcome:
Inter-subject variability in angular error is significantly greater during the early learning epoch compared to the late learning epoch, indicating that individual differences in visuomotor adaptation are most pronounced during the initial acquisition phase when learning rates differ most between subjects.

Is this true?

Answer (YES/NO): YES